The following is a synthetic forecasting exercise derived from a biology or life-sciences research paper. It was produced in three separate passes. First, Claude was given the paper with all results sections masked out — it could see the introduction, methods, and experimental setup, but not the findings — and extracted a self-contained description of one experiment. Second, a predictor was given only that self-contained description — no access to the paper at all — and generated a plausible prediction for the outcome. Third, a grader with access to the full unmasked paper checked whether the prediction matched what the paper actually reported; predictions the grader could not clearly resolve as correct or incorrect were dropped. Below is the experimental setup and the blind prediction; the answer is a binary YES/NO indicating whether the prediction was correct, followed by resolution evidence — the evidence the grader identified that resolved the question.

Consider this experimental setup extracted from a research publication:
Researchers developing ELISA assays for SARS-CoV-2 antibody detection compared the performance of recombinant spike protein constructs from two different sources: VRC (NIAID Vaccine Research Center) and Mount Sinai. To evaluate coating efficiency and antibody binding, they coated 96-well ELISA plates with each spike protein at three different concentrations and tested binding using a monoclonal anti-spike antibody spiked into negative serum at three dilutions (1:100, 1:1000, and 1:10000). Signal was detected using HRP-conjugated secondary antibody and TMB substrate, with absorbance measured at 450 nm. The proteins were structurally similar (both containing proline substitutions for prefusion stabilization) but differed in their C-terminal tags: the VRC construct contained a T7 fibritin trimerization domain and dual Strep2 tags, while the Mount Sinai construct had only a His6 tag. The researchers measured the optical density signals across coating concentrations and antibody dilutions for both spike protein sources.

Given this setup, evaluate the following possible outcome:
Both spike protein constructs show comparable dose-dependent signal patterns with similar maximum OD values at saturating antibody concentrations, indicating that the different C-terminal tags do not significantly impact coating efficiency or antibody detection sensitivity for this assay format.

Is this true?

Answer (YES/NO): YES